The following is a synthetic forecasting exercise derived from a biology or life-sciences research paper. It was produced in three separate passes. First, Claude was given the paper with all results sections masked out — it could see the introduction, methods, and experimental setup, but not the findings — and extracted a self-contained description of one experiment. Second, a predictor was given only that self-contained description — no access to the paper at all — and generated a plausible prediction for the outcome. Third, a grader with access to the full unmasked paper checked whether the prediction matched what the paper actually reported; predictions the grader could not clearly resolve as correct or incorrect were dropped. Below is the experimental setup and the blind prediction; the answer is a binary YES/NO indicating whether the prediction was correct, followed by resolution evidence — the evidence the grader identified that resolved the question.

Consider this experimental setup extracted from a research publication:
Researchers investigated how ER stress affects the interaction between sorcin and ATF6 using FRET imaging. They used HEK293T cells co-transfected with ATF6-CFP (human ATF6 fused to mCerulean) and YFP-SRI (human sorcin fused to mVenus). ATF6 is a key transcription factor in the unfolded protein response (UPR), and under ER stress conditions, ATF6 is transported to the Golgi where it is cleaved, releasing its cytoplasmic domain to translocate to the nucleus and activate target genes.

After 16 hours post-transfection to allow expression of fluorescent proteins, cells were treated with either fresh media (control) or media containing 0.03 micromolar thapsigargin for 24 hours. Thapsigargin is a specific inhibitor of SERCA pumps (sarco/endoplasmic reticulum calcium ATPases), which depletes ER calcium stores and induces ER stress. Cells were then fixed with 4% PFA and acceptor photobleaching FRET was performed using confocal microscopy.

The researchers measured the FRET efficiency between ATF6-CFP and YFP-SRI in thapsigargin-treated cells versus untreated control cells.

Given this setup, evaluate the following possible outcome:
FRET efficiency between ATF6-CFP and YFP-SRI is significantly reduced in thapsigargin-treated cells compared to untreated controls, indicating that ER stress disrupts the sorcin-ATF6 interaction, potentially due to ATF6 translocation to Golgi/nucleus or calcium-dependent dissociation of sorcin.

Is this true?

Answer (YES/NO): NO